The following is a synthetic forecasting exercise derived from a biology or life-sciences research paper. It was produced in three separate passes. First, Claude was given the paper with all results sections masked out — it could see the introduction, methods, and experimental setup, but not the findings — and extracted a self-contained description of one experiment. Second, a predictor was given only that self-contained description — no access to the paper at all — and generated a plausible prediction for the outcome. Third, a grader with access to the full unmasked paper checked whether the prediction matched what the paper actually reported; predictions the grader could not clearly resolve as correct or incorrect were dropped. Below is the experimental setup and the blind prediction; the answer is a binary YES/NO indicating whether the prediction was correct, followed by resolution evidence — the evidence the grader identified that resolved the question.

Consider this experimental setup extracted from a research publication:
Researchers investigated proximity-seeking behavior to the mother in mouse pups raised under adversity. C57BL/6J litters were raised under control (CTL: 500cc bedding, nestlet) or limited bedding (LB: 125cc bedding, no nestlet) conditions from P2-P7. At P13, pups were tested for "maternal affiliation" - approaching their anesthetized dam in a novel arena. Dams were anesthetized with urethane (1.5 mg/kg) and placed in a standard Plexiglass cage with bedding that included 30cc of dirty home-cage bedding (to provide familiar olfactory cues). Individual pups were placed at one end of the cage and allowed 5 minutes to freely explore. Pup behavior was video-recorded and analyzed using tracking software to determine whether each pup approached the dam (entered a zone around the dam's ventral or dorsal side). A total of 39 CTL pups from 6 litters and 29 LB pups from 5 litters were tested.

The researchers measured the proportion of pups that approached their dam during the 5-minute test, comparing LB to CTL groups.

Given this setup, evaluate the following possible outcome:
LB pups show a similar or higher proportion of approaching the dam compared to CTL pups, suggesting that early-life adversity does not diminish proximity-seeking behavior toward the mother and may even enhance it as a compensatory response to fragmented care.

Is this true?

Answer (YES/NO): NO